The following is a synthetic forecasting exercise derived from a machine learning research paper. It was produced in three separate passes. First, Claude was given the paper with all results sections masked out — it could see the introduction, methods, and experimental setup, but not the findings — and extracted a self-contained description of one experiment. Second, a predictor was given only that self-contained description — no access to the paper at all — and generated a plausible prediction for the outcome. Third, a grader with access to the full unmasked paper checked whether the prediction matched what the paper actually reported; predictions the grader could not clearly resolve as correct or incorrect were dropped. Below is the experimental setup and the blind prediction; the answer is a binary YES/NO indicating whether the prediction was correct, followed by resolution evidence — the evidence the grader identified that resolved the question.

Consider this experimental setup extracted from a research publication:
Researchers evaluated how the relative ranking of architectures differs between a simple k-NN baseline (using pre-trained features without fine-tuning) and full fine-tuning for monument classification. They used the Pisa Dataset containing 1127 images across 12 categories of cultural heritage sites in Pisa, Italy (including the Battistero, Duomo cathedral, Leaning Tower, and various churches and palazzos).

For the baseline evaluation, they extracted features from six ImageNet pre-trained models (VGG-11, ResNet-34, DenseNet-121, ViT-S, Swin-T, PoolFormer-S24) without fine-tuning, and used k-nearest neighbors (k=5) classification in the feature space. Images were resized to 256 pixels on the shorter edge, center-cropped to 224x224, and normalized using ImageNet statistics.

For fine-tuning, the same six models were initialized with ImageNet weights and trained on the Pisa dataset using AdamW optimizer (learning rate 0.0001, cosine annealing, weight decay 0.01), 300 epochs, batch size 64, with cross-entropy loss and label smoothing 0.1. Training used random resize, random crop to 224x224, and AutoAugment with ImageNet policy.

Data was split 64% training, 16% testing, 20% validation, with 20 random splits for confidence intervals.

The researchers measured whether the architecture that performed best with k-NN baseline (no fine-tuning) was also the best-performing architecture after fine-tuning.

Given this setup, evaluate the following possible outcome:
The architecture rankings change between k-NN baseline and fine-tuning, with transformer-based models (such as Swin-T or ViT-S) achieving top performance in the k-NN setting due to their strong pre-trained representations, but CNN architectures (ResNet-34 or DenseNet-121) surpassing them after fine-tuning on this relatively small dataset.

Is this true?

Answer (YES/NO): NO